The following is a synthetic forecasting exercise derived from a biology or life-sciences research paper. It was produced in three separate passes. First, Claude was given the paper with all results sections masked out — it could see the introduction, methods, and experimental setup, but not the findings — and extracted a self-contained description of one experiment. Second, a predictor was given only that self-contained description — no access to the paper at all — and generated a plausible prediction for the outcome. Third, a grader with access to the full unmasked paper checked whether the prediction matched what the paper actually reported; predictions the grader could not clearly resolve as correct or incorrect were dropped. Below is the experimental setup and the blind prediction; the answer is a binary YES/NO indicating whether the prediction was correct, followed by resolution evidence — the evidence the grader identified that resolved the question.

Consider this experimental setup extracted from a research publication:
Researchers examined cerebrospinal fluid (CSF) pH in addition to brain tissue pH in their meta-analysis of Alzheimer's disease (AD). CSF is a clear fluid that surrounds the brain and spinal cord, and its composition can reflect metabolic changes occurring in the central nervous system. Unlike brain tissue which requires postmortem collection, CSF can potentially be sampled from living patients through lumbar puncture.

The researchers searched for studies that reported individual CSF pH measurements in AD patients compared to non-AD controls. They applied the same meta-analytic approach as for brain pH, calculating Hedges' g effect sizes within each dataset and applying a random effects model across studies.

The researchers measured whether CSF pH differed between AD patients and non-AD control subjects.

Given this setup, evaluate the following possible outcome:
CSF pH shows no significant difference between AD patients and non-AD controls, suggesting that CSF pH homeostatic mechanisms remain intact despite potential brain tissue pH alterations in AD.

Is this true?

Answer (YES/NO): NO